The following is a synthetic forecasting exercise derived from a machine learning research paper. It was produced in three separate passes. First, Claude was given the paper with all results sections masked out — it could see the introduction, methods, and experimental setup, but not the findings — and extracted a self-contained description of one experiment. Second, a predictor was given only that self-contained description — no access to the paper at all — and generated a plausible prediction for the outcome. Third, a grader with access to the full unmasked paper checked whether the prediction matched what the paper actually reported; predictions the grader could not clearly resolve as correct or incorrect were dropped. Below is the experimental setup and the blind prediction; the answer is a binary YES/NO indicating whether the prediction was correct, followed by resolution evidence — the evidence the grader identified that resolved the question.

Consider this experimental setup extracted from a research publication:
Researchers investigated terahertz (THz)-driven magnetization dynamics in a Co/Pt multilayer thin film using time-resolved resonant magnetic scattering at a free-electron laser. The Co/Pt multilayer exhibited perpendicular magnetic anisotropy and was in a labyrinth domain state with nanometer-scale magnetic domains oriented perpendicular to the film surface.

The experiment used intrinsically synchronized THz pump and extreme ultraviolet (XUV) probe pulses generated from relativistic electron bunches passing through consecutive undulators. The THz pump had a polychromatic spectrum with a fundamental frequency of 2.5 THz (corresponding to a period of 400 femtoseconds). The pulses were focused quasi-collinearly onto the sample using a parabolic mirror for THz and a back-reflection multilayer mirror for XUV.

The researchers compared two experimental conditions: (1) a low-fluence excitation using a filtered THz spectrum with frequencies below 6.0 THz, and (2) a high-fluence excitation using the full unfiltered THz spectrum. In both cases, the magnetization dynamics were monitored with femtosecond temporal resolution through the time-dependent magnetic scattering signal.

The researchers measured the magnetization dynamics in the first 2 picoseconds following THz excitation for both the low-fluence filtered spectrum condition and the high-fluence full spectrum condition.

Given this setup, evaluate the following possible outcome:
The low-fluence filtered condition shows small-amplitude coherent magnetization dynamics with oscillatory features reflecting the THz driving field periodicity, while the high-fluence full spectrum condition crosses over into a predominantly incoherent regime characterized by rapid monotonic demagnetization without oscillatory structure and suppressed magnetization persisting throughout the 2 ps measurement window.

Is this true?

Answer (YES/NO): NO